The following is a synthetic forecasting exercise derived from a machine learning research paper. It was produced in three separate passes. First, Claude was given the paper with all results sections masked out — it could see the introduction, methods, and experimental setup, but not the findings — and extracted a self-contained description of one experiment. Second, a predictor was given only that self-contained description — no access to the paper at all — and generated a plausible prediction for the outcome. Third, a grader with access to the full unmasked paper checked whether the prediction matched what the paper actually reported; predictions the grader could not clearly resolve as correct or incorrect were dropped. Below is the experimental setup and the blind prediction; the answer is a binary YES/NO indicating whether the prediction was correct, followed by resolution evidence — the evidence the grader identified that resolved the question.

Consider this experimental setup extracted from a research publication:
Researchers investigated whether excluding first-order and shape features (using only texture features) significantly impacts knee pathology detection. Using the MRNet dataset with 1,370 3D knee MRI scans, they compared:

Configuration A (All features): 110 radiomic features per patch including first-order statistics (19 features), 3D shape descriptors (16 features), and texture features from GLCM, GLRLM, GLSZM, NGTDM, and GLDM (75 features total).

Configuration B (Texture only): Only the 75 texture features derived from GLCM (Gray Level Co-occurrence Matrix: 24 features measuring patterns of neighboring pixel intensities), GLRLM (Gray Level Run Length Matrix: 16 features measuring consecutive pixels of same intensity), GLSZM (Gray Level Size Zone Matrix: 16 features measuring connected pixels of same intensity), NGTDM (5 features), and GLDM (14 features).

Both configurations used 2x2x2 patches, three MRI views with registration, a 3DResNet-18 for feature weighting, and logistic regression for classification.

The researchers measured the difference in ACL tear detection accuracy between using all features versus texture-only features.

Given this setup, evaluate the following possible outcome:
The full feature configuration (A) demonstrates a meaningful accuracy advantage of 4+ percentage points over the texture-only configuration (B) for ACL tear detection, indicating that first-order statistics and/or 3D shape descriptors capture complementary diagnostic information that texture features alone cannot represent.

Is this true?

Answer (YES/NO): YES